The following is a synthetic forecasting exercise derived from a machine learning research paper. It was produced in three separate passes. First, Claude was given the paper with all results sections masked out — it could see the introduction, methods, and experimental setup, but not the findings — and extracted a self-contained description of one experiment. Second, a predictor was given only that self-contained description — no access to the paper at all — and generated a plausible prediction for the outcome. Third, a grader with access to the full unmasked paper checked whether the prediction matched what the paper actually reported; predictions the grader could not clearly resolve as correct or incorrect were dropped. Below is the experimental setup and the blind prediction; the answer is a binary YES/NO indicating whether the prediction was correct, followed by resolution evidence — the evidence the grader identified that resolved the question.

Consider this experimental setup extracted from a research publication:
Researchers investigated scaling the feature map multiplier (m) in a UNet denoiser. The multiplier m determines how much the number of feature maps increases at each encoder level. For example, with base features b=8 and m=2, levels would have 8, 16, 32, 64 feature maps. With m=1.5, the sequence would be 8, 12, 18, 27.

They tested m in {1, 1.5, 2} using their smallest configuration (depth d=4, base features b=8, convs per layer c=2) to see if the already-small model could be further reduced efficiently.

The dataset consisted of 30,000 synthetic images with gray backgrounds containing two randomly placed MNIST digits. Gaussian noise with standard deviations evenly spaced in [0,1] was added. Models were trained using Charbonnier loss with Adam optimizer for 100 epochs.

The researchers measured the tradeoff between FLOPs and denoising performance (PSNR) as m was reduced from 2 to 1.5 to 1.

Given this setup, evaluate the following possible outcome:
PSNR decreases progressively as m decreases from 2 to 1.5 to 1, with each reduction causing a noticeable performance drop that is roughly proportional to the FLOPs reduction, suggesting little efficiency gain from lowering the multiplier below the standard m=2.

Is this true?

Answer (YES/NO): NO